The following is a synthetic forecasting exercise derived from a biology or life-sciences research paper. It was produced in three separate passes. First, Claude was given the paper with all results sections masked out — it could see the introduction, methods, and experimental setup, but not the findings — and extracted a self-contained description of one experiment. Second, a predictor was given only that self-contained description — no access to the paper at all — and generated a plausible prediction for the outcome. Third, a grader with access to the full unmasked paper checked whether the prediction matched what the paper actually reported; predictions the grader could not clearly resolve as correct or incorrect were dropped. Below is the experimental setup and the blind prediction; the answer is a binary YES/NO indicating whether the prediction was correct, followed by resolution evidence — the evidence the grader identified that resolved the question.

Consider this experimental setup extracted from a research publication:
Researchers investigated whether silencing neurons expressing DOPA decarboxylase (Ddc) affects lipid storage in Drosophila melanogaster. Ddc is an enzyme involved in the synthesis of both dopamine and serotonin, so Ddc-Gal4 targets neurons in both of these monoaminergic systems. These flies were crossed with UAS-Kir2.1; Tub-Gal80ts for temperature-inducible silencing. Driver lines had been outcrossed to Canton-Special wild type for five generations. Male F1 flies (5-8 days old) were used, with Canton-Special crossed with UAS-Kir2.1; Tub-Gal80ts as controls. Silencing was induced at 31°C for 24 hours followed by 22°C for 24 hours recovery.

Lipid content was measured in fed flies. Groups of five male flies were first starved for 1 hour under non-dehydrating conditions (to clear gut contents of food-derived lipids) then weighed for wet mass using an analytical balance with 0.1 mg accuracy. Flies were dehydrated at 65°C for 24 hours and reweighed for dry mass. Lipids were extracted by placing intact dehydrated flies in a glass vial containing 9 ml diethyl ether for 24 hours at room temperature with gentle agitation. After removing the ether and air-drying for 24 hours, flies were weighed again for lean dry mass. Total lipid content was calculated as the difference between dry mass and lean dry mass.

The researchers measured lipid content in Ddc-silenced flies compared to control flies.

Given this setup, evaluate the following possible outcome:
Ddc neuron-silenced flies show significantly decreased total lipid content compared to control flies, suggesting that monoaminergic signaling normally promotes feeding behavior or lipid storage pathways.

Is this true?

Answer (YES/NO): NO